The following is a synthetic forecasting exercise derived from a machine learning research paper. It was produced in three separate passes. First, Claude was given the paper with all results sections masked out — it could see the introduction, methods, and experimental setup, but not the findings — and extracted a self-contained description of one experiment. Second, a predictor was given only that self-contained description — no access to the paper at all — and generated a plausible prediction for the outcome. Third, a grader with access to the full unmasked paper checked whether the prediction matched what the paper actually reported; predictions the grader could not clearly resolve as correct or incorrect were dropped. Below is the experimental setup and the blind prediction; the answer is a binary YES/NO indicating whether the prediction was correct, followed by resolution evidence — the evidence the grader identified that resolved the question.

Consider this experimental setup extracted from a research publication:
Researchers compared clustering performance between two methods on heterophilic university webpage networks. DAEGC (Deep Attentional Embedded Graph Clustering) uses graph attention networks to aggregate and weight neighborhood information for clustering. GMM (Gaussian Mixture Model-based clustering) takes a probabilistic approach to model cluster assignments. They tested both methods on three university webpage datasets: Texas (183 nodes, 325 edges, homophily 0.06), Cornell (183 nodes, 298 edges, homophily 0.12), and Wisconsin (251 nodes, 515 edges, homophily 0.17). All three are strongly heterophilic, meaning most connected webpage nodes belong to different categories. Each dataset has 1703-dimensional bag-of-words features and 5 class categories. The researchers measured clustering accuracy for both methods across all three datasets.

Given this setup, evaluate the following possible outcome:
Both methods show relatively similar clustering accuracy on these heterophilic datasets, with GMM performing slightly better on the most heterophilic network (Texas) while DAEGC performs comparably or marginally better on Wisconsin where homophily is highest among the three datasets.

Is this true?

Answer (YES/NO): NO